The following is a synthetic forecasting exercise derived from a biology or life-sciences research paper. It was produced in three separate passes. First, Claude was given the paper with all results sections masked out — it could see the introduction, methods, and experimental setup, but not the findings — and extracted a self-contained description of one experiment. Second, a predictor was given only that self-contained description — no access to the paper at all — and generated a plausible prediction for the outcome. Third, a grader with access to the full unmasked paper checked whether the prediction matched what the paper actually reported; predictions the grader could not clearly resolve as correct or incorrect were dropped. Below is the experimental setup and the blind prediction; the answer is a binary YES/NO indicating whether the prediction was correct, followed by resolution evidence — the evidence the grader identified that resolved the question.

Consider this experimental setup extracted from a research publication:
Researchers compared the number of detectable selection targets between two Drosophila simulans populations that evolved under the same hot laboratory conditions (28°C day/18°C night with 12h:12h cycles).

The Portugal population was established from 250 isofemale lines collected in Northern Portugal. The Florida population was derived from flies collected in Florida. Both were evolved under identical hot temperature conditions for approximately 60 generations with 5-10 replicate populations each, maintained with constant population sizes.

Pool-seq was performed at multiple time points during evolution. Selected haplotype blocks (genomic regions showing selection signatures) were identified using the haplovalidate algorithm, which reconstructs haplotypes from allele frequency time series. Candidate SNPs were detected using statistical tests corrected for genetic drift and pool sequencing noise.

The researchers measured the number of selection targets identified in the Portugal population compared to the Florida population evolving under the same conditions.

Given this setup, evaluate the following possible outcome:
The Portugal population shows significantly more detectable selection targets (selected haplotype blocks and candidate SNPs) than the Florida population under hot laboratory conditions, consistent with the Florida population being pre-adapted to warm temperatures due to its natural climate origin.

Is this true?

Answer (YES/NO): NO